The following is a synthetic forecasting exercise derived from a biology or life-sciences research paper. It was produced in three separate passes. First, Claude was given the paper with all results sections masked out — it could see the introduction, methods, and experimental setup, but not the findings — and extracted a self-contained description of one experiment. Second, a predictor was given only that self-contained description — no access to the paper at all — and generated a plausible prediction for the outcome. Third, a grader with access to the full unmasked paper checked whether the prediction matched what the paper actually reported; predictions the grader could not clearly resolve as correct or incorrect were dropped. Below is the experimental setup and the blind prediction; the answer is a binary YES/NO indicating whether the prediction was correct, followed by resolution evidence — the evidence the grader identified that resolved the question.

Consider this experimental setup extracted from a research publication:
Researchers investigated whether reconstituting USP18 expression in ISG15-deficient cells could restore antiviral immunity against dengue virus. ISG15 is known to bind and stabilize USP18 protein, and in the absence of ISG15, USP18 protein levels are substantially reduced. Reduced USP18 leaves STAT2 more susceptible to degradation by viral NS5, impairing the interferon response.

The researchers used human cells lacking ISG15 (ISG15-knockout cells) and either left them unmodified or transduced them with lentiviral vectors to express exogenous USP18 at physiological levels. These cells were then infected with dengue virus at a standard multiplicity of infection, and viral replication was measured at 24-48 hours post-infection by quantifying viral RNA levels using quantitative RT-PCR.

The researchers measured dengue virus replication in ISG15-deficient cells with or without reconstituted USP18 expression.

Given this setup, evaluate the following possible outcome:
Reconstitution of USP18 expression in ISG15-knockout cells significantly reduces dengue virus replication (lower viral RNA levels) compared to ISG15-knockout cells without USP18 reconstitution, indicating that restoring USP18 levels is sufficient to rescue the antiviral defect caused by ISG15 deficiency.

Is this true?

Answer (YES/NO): NO